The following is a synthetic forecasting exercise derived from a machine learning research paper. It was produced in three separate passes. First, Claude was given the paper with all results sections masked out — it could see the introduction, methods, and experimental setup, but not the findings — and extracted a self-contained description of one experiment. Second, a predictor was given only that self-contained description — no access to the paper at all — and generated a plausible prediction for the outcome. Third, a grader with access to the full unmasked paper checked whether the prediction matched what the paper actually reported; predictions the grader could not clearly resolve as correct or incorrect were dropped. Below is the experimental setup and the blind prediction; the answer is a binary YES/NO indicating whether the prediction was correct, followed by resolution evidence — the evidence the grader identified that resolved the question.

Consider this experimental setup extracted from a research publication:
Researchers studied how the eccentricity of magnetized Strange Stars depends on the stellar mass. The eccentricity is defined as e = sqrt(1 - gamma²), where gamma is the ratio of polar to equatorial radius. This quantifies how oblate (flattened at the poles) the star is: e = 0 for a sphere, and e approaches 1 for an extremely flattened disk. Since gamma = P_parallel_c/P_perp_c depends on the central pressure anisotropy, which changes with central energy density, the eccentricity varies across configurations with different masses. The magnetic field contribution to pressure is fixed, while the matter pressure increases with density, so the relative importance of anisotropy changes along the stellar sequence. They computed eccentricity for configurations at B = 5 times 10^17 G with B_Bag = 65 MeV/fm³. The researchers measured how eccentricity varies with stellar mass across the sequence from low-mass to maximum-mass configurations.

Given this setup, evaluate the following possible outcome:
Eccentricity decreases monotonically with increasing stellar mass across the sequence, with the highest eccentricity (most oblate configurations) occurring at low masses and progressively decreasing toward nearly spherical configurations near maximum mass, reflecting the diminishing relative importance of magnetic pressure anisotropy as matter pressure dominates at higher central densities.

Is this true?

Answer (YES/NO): YES